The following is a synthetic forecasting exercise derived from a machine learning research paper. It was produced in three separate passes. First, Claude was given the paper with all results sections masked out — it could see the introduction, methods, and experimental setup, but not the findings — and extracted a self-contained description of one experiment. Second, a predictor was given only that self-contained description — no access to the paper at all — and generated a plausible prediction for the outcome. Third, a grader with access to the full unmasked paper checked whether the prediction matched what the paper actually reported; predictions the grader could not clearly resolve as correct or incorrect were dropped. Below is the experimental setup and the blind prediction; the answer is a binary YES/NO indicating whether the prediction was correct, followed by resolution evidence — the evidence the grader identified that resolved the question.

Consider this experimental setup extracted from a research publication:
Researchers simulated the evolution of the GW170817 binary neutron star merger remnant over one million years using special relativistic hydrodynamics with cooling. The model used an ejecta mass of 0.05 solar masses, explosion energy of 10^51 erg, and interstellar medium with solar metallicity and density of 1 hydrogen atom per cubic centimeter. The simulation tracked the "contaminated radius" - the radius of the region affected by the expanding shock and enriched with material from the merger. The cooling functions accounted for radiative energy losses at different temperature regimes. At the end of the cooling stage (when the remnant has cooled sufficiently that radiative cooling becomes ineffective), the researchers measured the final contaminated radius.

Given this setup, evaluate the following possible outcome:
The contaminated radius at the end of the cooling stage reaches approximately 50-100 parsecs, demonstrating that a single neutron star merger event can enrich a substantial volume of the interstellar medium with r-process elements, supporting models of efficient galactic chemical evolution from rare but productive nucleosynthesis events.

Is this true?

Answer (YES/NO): NO